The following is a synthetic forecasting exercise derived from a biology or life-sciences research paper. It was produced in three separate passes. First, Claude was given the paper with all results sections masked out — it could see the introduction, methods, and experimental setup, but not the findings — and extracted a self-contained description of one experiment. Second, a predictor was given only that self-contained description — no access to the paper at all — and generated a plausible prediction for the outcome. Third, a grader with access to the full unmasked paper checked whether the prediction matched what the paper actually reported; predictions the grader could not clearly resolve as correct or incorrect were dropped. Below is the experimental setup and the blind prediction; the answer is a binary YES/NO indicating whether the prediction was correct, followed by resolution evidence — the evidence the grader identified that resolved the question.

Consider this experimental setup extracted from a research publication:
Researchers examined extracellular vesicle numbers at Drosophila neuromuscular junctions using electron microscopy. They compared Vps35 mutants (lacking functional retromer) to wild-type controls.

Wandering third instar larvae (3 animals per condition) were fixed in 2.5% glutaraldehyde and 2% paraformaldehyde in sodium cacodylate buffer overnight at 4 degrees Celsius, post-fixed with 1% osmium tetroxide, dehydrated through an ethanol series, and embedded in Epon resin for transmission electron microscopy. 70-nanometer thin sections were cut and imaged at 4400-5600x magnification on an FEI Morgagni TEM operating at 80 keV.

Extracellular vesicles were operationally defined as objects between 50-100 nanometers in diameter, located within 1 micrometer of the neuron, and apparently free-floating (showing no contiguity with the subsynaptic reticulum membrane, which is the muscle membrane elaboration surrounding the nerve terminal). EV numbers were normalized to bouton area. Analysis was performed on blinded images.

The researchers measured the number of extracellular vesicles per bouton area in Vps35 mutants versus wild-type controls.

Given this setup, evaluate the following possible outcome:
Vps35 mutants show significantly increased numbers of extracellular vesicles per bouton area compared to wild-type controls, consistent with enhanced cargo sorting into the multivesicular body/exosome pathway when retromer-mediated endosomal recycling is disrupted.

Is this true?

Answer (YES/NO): YES